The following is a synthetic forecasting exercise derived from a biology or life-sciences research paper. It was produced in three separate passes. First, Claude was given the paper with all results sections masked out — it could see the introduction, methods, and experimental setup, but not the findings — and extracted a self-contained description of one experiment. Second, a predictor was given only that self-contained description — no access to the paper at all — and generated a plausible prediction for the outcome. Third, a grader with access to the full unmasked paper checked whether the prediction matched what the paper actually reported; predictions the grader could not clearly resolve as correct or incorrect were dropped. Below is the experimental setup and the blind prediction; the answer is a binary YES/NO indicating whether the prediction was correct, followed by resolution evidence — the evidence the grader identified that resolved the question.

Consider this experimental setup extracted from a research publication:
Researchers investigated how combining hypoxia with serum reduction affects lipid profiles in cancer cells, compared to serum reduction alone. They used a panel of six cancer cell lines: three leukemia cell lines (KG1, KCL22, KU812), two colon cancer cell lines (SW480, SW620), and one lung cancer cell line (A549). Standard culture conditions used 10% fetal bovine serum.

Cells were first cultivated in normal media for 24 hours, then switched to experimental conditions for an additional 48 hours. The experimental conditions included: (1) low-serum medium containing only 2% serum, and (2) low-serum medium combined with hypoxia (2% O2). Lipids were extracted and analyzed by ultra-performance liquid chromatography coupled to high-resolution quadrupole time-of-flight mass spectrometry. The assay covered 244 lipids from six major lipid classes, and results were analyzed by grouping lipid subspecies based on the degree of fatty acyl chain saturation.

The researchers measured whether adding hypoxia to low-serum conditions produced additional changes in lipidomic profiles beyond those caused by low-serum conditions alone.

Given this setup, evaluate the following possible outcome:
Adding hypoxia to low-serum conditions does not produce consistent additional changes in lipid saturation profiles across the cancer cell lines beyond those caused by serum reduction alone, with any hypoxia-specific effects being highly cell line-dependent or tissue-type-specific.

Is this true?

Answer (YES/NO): YES